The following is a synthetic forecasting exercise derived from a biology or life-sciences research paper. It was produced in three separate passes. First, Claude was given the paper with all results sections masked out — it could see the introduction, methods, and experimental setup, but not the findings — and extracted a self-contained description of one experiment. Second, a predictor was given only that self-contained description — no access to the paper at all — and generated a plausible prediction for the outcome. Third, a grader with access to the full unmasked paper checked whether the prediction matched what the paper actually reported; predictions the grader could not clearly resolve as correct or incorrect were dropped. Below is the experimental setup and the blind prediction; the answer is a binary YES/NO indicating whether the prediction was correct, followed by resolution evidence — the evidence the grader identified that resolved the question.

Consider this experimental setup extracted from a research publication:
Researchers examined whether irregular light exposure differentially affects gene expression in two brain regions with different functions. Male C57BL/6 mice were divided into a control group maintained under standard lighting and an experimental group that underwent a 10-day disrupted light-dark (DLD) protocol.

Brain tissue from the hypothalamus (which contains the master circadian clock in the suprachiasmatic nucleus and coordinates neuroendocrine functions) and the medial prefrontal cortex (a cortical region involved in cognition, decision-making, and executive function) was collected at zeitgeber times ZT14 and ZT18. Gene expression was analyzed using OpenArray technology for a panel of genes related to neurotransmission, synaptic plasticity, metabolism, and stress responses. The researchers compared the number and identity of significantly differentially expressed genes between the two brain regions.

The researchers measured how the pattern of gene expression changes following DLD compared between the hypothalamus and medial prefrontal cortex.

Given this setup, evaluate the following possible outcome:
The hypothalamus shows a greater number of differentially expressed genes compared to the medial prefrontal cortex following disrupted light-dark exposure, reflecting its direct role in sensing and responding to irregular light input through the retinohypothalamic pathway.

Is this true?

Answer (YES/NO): YES